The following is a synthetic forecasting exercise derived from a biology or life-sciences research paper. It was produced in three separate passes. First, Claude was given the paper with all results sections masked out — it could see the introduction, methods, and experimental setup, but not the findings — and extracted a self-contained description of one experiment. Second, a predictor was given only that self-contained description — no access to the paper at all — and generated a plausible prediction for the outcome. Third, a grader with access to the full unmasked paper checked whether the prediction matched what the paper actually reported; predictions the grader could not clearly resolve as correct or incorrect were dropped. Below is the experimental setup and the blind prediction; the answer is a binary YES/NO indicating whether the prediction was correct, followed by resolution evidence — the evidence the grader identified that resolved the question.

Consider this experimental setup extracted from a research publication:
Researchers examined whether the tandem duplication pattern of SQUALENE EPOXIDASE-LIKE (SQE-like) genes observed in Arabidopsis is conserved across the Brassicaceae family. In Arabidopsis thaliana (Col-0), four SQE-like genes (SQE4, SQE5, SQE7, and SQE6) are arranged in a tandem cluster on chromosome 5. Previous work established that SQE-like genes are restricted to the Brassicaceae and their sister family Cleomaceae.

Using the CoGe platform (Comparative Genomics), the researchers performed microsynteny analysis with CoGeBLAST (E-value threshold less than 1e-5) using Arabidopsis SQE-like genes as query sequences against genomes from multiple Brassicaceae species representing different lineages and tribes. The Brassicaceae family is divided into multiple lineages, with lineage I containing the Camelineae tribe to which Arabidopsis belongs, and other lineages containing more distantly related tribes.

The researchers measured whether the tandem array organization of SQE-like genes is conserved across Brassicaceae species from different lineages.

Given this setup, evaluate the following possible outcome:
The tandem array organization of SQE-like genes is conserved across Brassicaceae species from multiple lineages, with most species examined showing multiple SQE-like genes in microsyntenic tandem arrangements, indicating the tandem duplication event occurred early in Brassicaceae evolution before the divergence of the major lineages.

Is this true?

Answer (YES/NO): NO